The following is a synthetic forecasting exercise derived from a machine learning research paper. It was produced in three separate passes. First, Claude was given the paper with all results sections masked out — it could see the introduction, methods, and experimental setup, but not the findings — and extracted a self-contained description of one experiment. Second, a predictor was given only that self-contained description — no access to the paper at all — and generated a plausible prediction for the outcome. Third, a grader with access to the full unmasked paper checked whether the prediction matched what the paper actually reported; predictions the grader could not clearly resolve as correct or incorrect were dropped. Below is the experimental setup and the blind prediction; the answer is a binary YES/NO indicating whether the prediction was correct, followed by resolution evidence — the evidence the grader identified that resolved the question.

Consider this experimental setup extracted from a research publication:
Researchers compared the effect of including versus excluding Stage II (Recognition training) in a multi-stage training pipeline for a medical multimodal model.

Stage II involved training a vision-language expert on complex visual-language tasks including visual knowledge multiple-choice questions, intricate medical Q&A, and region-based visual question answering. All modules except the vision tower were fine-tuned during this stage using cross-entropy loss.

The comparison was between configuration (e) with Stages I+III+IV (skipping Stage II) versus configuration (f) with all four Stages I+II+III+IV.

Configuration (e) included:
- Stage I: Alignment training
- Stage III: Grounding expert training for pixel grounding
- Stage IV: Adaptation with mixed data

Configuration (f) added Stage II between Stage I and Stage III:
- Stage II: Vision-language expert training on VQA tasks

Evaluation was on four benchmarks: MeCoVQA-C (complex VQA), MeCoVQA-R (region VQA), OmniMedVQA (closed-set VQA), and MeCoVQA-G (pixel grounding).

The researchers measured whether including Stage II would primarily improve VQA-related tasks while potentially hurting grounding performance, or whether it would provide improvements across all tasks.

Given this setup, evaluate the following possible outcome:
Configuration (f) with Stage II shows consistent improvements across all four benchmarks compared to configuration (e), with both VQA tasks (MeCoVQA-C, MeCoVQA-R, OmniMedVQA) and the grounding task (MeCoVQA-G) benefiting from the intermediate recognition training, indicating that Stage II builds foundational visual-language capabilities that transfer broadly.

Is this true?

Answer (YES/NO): NO